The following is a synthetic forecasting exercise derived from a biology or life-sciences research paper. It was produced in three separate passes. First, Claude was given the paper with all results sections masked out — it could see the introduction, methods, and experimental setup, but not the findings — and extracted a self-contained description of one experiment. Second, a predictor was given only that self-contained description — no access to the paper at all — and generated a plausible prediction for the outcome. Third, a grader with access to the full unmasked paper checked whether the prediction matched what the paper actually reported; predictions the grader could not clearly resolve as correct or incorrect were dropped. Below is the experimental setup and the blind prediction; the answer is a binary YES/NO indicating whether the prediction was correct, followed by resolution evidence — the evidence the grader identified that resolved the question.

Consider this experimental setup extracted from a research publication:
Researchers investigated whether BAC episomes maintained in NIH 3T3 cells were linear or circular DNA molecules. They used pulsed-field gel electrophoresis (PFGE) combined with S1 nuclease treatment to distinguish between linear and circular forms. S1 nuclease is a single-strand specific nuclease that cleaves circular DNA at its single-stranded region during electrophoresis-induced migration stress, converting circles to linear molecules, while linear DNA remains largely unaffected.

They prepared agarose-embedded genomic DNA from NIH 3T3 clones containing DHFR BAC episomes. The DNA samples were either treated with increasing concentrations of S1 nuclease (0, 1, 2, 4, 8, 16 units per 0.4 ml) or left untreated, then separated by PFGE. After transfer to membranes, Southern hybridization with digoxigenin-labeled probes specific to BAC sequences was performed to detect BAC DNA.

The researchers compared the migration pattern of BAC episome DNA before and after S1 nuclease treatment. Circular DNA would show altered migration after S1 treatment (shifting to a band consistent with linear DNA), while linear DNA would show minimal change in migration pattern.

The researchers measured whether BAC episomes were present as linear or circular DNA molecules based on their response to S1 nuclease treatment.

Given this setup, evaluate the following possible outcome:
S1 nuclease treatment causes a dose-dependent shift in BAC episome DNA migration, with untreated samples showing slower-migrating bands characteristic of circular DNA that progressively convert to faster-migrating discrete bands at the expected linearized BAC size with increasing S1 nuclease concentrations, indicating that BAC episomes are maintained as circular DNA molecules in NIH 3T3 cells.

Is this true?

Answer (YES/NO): NO